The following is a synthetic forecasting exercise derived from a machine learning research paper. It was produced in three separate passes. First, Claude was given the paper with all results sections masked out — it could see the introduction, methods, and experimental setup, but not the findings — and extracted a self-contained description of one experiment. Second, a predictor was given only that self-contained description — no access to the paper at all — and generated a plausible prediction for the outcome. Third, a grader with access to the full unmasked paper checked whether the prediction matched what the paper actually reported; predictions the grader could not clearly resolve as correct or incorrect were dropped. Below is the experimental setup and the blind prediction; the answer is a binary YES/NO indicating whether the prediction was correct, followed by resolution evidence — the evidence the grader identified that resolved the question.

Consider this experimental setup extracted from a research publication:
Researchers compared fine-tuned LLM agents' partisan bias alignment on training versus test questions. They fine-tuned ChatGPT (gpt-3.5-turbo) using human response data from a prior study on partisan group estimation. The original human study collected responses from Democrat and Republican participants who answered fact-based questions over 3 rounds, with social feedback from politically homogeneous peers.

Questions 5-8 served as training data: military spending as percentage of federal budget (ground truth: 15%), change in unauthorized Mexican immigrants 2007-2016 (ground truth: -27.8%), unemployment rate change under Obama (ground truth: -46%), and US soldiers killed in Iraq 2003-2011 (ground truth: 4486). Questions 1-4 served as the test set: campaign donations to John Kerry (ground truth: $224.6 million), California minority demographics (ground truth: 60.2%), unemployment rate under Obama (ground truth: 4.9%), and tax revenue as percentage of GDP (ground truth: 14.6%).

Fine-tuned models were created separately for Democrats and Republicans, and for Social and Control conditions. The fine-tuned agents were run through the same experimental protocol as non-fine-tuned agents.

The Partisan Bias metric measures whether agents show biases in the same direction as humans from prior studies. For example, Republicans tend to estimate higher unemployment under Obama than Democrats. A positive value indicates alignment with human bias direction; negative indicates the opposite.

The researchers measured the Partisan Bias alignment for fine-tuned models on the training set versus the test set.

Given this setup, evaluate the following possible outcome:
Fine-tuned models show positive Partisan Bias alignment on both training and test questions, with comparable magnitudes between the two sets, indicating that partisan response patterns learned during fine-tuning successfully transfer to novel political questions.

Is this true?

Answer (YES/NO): NO